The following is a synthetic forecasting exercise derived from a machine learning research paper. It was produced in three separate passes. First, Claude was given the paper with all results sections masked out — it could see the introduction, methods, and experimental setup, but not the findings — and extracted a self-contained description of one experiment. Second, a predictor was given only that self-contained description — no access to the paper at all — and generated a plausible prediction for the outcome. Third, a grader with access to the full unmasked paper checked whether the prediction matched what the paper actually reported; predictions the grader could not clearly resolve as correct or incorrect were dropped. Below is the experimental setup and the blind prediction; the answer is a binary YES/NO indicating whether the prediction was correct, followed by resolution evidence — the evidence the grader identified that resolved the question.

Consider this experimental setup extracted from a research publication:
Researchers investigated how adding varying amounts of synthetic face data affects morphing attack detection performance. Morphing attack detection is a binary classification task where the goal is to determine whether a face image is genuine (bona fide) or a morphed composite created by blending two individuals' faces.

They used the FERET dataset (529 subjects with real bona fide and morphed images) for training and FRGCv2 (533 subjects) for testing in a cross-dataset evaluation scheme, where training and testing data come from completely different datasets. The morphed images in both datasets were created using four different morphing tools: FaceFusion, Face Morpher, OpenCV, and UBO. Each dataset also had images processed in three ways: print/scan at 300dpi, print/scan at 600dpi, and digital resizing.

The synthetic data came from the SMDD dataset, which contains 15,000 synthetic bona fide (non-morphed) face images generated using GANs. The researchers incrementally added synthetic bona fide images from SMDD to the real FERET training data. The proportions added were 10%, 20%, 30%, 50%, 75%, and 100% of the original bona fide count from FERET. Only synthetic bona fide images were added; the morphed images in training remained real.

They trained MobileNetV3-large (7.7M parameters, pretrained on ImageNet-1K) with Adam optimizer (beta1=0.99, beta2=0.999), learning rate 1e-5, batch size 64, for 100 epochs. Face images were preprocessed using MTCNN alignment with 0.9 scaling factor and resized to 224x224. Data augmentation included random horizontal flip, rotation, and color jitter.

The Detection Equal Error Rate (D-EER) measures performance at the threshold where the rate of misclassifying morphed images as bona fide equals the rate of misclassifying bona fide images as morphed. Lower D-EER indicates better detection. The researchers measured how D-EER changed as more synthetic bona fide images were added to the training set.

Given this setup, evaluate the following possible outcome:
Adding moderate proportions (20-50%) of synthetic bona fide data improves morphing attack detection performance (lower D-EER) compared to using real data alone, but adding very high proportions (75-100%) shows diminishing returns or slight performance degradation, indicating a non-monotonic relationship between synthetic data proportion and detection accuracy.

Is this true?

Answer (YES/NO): NO